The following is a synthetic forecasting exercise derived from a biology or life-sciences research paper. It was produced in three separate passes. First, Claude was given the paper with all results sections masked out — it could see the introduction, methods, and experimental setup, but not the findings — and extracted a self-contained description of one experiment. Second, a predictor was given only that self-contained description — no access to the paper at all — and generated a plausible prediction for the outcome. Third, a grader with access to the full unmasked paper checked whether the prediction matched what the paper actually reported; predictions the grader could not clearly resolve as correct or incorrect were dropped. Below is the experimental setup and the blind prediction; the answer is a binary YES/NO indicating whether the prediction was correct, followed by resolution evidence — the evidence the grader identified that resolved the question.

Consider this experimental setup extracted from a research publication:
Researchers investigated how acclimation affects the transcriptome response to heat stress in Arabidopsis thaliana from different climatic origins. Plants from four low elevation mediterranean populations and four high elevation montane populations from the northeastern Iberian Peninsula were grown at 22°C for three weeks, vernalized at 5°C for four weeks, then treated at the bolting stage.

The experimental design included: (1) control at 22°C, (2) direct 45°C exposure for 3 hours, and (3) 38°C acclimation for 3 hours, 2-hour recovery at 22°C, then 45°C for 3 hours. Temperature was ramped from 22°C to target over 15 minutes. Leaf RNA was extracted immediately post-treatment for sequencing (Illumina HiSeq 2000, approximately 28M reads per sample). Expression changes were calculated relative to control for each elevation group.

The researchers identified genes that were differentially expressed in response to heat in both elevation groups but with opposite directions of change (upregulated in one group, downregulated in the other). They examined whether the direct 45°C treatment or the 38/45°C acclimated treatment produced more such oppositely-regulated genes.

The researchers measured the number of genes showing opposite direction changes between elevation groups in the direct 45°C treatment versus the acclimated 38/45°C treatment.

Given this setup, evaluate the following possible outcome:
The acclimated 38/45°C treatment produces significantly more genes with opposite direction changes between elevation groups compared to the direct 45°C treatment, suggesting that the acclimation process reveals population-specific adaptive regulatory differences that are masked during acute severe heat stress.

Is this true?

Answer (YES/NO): NO